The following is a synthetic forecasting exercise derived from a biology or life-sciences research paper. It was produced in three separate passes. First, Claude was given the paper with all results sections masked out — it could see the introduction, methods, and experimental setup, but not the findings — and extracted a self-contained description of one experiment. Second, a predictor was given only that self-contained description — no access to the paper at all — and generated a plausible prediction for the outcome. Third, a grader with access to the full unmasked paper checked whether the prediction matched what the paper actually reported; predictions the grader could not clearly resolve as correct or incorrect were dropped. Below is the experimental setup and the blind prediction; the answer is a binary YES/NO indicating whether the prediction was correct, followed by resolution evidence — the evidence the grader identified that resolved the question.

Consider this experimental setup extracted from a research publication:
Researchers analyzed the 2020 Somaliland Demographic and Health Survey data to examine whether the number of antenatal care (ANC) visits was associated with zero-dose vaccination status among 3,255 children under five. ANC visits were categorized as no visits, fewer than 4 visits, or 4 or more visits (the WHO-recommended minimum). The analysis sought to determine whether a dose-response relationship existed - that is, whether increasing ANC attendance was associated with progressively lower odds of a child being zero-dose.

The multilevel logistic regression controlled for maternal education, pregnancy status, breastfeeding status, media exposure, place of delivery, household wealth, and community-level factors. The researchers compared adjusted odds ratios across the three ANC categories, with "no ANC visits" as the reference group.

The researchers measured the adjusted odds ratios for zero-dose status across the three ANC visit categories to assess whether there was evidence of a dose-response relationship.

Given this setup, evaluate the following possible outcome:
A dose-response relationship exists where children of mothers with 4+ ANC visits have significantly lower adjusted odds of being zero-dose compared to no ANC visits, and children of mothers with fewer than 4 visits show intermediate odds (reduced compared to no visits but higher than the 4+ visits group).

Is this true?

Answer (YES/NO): YES